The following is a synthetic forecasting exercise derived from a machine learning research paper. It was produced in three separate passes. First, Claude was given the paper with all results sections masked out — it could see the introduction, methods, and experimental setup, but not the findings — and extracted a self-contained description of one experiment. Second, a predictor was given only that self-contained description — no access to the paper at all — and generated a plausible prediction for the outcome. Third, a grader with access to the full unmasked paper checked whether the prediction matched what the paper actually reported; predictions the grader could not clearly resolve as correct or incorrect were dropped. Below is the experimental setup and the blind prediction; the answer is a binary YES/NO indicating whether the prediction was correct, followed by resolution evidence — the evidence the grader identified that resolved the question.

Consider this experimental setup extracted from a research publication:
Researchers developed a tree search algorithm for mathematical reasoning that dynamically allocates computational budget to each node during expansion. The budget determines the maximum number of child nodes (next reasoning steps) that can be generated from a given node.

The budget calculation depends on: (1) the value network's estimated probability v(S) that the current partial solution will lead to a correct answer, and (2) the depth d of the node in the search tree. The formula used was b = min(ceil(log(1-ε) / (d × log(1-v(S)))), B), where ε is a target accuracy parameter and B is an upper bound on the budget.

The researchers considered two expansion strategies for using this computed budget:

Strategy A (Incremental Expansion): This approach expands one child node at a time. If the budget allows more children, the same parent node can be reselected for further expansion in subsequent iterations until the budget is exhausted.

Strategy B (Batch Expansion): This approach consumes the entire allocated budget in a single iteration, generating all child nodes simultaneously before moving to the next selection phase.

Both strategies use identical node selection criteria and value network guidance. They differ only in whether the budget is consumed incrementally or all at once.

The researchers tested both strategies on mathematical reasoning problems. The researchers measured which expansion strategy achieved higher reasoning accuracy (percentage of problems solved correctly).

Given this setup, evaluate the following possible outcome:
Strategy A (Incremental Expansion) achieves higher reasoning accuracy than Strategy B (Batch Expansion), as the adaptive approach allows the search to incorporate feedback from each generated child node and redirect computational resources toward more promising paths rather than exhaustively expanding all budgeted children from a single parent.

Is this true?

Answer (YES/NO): NO